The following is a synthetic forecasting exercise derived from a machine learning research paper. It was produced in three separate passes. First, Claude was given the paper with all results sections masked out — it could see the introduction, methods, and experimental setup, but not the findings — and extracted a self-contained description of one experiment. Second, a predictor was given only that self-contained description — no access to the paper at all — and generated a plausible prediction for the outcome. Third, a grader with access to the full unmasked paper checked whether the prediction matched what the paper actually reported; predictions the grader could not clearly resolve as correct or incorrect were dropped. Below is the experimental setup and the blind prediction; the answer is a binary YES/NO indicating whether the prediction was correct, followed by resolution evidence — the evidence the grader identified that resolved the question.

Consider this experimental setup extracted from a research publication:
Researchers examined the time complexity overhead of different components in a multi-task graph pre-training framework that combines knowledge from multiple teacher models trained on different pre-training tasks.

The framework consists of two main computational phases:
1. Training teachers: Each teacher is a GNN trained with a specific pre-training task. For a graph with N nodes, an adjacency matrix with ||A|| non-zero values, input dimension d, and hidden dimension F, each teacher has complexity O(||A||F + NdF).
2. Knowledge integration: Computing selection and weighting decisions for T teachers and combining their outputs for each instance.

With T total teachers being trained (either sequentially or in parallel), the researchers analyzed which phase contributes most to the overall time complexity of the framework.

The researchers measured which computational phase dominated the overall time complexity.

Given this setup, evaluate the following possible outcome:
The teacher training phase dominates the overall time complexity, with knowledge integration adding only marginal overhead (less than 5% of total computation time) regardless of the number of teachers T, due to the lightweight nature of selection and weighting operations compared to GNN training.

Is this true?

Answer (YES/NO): NO